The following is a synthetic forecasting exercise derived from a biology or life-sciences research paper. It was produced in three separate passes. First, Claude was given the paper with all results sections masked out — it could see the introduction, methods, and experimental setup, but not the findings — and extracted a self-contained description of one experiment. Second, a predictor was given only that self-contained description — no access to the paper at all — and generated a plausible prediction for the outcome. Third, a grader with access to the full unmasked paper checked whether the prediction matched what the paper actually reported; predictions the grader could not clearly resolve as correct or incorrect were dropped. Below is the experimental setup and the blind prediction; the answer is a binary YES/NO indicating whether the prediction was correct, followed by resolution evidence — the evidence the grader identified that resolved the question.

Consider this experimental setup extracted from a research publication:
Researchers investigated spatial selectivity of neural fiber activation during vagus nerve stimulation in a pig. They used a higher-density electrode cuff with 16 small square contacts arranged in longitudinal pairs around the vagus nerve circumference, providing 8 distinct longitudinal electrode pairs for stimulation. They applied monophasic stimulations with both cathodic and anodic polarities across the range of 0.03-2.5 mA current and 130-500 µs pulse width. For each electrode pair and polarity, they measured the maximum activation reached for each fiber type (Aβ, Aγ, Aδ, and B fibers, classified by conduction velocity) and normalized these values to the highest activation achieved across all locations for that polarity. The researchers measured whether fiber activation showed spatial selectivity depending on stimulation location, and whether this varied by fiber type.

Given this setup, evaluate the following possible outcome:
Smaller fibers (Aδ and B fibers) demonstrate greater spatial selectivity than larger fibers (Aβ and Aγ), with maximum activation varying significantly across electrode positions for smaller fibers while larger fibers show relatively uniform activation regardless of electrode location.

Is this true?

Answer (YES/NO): NO